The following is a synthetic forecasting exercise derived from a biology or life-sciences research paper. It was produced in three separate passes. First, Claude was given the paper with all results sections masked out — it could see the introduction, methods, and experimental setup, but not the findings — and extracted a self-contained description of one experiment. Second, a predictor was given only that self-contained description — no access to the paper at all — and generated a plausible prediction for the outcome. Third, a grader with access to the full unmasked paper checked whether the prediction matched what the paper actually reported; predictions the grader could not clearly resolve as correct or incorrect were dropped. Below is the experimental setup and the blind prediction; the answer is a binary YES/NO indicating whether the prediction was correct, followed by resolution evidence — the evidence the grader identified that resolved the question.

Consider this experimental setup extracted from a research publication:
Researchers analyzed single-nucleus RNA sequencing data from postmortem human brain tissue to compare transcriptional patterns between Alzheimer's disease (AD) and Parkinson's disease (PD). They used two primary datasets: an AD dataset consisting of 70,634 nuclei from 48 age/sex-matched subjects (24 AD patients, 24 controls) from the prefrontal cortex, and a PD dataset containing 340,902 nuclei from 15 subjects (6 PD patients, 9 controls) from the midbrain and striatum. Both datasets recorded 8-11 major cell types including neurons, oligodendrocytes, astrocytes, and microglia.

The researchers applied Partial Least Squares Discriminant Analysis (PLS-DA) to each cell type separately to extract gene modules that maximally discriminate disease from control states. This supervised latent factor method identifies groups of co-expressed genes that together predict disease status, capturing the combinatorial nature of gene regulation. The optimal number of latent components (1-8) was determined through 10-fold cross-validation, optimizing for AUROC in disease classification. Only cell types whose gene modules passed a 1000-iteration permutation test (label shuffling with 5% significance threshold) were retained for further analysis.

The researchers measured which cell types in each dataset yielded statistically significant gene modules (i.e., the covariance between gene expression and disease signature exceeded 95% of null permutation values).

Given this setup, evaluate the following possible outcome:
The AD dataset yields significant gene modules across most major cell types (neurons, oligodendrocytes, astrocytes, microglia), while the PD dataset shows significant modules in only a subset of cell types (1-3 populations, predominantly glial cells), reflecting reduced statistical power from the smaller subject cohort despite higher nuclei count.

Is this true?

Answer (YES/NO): NO